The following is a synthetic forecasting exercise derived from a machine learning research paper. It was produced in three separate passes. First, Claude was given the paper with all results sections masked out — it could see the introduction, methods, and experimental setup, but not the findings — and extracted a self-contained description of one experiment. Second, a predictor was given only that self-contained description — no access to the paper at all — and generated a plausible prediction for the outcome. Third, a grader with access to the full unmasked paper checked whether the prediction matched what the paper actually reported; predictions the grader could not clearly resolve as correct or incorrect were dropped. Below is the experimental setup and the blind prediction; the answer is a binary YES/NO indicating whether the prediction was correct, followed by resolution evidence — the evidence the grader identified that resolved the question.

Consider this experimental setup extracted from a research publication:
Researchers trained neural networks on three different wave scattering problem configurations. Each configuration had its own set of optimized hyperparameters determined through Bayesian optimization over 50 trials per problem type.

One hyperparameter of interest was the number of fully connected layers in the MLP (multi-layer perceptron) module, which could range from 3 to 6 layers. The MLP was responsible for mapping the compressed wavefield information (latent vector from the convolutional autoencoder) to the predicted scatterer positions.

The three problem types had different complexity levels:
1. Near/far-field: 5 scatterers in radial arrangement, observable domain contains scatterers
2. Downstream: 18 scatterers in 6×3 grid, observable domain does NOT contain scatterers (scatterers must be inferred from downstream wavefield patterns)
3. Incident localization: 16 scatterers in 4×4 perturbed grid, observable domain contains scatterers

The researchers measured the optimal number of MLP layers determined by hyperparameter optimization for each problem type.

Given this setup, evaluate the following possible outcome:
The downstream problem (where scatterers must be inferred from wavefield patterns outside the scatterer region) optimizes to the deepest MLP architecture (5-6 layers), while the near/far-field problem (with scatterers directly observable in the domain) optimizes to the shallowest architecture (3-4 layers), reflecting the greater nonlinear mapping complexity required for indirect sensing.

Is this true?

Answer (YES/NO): NO